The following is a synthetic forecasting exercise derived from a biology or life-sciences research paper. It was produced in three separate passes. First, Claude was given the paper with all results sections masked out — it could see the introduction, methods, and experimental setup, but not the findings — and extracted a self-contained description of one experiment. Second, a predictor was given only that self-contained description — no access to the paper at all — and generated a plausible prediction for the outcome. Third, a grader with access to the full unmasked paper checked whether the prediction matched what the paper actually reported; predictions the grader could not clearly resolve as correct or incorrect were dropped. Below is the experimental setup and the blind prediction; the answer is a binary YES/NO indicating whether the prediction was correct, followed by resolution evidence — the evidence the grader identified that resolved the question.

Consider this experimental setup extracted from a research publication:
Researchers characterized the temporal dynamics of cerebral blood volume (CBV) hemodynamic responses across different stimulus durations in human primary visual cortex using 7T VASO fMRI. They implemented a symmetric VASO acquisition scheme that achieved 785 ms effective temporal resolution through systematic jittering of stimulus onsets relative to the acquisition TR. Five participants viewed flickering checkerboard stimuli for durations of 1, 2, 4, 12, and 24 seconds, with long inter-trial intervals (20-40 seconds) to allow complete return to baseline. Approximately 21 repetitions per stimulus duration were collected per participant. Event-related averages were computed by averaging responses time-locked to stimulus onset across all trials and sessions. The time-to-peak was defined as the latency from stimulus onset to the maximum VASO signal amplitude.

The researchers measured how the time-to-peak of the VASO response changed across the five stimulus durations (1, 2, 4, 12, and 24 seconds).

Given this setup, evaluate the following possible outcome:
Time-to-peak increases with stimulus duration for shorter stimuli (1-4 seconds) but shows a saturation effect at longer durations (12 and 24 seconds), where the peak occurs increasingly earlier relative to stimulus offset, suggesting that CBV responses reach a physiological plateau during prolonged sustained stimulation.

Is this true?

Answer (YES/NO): YES